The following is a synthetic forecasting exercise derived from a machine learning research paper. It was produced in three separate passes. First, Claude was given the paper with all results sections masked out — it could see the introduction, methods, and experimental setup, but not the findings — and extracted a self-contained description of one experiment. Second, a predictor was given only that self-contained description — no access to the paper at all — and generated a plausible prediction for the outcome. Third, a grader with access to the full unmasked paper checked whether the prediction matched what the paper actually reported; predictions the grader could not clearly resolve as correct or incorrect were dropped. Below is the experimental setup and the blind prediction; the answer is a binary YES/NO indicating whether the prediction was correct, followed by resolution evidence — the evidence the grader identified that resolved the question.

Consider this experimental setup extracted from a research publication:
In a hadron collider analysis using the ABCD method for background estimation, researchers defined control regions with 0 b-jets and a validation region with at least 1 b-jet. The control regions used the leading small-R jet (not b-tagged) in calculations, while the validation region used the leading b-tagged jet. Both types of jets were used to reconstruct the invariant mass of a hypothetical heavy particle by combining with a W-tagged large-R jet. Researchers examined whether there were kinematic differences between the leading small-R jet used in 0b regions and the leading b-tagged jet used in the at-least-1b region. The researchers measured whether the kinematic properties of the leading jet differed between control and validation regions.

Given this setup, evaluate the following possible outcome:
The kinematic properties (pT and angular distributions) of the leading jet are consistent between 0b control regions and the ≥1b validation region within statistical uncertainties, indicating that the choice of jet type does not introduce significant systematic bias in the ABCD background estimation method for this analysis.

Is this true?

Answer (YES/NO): NO